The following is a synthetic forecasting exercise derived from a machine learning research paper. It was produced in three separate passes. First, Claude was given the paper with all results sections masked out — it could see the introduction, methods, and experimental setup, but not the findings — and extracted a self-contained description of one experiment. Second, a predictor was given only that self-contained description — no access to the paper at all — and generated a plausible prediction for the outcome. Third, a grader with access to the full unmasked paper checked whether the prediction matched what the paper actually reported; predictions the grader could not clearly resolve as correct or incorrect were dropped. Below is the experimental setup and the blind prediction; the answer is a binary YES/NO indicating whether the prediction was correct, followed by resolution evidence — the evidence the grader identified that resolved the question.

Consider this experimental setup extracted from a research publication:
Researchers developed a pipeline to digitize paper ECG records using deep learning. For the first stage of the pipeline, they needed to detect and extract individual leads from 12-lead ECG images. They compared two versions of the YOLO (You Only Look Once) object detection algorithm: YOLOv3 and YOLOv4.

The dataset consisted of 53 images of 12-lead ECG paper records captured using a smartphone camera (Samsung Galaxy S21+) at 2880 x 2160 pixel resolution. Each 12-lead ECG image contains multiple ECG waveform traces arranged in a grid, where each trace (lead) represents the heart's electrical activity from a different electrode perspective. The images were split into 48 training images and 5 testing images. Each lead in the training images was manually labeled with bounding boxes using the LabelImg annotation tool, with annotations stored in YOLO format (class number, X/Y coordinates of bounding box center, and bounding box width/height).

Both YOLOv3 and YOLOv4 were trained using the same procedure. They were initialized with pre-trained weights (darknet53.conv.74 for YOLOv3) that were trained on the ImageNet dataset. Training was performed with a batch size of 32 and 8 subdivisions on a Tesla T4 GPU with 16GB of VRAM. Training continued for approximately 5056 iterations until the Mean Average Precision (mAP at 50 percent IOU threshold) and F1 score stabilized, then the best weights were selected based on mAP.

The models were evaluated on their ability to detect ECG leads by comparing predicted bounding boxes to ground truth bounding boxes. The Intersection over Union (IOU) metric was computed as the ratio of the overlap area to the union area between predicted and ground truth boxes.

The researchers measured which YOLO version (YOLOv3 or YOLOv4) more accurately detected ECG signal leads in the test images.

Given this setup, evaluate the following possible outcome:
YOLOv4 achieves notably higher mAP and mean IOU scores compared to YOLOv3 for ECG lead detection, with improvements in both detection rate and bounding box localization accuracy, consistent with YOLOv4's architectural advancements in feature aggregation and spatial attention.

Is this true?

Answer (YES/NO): NO